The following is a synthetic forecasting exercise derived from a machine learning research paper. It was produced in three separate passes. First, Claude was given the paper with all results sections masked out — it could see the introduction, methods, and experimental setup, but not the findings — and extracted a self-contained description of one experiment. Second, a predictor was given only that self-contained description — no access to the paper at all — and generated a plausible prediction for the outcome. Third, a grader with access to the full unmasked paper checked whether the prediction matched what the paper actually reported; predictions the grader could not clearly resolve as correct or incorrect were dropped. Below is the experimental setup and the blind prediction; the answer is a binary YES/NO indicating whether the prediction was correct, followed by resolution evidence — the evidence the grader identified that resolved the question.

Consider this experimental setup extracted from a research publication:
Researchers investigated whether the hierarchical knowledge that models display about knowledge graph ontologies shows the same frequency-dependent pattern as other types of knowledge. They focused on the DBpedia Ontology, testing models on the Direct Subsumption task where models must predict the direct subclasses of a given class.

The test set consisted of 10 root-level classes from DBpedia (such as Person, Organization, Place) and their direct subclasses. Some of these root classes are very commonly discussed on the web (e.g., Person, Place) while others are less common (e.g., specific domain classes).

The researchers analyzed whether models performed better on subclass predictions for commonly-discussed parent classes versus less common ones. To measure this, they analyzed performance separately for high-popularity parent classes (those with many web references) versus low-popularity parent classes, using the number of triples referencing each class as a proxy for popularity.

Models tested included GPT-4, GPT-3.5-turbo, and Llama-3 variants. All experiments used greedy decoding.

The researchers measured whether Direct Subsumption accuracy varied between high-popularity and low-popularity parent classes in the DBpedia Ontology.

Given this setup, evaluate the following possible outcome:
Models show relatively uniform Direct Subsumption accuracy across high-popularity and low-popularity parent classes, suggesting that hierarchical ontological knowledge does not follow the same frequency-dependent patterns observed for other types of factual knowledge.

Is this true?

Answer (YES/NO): NO